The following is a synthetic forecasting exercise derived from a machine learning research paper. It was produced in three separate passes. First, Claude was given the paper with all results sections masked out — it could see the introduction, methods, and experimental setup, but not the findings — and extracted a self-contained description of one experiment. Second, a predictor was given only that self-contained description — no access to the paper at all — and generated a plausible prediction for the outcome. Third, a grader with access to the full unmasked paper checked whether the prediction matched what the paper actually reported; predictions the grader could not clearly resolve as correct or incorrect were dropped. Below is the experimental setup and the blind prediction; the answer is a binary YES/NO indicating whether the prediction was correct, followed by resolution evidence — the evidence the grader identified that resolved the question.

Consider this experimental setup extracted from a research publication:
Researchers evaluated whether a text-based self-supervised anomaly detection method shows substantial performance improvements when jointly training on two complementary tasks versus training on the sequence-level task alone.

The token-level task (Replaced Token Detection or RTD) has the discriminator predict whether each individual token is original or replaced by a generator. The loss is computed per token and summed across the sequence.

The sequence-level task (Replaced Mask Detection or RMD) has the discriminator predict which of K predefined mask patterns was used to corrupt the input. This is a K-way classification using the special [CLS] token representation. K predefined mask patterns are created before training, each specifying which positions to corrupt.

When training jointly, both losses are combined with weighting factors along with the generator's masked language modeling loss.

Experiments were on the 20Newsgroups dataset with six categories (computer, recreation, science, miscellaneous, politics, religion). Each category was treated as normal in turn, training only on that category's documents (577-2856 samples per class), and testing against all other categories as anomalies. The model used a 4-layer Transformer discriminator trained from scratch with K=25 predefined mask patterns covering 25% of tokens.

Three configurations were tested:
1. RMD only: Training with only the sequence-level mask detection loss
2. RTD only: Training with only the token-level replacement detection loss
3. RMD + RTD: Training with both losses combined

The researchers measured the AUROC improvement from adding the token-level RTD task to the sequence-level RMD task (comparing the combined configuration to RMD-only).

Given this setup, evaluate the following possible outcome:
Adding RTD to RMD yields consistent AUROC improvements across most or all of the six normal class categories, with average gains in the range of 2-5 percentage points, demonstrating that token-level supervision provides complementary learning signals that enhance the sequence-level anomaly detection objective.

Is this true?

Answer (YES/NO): NO